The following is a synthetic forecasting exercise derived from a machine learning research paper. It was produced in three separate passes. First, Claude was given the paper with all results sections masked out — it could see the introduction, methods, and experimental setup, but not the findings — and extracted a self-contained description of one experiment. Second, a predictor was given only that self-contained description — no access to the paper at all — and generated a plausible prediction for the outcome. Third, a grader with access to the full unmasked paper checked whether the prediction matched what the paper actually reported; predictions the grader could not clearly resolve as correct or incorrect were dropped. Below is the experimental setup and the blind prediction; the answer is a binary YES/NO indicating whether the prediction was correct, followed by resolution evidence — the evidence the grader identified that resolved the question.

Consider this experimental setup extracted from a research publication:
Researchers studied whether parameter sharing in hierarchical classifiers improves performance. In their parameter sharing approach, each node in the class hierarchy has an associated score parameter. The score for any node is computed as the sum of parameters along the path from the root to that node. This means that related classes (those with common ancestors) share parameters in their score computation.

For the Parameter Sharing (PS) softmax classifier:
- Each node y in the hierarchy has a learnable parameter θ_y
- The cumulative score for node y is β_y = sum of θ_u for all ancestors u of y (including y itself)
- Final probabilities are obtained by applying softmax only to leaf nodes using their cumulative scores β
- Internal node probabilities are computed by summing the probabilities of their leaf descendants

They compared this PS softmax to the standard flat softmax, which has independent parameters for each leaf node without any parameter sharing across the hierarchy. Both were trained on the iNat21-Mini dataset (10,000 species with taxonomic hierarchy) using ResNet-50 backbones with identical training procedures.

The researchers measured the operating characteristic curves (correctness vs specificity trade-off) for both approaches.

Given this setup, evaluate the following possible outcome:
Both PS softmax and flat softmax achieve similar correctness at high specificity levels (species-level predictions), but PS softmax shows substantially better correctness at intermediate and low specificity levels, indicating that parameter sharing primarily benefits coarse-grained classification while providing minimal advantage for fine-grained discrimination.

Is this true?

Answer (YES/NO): NO